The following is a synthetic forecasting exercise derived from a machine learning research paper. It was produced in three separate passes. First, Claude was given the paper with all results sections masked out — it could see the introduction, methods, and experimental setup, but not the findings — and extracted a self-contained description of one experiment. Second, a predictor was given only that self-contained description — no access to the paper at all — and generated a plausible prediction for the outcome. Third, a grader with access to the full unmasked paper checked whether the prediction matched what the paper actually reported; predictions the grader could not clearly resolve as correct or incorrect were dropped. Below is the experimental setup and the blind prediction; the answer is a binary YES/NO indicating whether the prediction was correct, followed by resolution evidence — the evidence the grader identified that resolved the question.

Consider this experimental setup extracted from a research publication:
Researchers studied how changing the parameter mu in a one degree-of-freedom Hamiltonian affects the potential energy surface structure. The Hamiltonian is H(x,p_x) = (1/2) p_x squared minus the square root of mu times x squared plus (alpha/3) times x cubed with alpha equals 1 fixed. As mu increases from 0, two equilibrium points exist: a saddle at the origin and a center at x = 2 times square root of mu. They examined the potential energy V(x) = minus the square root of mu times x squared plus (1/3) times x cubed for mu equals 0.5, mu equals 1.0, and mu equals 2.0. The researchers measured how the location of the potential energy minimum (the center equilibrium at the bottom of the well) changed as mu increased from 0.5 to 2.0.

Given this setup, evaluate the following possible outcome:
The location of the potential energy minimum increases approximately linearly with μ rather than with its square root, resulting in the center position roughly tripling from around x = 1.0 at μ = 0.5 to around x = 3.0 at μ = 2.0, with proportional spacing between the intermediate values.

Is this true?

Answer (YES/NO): NO